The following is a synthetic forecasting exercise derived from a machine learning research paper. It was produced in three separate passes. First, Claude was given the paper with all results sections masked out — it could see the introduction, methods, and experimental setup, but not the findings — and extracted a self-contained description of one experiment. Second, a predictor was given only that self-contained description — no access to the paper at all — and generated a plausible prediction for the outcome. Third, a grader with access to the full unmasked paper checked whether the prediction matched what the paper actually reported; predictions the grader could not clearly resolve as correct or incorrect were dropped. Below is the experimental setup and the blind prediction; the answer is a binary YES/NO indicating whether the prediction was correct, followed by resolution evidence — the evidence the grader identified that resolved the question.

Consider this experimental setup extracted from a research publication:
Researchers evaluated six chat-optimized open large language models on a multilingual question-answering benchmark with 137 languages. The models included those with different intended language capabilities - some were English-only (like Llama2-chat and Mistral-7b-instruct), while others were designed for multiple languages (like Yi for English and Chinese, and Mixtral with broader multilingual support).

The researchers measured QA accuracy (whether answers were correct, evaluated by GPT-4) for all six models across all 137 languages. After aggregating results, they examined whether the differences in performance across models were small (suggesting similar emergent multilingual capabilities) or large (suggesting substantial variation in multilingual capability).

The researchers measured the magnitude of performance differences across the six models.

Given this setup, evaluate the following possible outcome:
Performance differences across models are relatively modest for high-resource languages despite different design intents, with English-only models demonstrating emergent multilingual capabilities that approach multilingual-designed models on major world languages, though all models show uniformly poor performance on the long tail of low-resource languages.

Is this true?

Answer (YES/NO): NO